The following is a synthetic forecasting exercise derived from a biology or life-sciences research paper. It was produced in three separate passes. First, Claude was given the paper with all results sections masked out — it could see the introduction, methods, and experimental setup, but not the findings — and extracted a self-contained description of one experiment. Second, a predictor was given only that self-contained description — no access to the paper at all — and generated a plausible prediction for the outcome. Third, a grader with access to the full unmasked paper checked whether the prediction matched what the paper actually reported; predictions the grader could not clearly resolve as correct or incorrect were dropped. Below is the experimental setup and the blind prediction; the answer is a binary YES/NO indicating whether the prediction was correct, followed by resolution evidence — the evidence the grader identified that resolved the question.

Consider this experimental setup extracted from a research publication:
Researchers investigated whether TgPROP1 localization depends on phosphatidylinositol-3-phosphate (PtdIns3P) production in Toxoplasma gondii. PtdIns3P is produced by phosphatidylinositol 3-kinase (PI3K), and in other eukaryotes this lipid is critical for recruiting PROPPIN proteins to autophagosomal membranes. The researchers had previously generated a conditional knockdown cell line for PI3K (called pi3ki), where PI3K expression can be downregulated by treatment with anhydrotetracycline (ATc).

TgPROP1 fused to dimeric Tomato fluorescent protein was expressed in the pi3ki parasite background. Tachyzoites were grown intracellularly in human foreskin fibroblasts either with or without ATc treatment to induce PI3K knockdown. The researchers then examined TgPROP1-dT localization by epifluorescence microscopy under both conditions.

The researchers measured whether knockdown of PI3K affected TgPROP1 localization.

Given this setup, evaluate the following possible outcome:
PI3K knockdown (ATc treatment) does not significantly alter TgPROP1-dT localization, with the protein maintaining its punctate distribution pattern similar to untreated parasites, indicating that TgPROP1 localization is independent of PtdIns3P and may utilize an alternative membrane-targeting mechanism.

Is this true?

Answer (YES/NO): NO